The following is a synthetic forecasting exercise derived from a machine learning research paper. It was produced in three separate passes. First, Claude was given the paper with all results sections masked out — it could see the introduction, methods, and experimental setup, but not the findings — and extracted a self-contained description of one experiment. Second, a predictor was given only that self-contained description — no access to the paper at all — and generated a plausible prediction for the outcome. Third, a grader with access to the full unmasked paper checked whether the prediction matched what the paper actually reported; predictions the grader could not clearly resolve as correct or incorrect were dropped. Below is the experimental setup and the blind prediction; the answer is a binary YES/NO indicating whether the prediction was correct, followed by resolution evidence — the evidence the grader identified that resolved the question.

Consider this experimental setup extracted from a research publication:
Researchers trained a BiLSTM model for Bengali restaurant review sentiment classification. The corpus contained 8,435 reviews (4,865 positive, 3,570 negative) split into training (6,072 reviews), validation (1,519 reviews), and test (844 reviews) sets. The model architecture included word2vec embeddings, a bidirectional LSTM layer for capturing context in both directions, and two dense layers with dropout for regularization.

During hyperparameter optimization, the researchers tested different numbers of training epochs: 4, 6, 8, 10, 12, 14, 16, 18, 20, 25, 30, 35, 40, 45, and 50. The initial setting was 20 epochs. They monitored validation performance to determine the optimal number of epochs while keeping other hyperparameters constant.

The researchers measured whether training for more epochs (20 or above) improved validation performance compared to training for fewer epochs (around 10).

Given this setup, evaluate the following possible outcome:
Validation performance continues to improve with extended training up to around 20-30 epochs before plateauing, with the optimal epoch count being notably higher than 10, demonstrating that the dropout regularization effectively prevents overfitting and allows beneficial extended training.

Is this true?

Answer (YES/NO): NO